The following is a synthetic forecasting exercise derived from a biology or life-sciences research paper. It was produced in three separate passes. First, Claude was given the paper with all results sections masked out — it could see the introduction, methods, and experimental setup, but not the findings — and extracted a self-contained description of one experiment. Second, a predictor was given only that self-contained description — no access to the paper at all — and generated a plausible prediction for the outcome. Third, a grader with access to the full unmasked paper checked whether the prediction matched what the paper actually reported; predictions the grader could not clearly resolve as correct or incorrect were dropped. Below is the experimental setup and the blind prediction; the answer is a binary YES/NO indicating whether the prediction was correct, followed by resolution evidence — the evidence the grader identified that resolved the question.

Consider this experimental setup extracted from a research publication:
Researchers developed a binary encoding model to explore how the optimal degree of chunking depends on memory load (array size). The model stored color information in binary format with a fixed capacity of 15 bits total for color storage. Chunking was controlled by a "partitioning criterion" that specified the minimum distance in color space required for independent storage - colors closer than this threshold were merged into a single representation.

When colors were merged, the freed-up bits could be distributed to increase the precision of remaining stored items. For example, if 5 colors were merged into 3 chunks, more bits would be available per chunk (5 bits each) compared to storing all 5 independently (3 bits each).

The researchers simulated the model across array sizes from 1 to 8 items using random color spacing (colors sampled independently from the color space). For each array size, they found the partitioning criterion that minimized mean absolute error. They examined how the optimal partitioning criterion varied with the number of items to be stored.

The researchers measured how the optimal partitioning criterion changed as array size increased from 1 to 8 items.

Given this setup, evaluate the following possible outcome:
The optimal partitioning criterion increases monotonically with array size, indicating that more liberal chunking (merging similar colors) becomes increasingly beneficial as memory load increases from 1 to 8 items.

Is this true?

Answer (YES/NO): YES